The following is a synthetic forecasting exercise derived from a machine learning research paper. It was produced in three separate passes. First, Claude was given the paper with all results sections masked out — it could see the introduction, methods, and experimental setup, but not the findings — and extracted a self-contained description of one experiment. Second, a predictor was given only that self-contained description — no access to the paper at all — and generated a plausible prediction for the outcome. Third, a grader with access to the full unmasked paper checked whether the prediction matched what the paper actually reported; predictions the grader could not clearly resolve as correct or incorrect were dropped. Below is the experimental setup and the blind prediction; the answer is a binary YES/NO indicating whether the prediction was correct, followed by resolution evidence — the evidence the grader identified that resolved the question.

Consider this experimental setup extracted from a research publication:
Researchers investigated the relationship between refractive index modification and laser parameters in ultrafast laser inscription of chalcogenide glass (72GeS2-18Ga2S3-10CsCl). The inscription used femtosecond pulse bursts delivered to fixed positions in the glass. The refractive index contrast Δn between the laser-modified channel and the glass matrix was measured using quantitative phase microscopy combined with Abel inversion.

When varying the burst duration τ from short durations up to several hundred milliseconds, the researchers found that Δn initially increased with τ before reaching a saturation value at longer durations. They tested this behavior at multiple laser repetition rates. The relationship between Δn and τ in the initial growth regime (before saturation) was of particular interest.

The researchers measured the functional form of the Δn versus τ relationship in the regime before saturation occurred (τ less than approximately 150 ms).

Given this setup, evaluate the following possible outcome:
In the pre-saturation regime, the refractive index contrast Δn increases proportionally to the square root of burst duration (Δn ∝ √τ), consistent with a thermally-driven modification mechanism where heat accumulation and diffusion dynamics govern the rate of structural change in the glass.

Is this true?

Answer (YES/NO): NO